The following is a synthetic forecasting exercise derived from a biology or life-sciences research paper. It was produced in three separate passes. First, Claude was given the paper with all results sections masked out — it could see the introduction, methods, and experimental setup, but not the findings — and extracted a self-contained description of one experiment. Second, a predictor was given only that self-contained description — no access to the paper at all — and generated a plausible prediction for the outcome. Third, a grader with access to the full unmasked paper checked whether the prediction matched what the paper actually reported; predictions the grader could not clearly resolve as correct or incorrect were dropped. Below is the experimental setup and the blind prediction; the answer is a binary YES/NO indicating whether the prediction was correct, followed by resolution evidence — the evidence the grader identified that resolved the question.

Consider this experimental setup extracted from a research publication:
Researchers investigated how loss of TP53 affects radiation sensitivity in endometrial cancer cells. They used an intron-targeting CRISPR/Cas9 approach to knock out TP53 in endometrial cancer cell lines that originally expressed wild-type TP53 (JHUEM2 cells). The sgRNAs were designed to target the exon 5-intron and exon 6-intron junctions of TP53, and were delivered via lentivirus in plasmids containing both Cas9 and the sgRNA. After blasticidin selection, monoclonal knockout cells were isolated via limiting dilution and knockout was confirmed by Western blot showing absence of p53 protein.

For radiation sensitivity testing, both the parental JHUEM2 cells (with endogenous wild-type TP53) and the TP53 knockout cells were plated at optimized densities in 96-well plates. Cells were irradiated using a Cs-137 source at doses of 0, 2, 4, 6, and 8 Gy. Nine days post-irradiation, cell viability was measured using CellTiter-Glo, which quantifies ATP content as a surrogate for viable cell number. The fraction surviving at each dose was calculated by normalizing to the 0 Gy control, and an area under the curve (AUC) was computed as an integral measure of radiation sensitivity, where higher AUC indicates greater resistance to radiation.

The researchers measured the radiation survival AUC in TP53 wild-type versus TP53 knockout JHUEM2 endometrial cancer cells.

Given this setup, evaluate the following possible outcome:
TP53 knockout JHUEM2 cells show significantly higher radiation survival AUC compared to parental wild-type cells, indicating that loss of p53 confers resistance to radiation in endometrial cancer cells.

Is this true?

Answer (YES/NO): YES